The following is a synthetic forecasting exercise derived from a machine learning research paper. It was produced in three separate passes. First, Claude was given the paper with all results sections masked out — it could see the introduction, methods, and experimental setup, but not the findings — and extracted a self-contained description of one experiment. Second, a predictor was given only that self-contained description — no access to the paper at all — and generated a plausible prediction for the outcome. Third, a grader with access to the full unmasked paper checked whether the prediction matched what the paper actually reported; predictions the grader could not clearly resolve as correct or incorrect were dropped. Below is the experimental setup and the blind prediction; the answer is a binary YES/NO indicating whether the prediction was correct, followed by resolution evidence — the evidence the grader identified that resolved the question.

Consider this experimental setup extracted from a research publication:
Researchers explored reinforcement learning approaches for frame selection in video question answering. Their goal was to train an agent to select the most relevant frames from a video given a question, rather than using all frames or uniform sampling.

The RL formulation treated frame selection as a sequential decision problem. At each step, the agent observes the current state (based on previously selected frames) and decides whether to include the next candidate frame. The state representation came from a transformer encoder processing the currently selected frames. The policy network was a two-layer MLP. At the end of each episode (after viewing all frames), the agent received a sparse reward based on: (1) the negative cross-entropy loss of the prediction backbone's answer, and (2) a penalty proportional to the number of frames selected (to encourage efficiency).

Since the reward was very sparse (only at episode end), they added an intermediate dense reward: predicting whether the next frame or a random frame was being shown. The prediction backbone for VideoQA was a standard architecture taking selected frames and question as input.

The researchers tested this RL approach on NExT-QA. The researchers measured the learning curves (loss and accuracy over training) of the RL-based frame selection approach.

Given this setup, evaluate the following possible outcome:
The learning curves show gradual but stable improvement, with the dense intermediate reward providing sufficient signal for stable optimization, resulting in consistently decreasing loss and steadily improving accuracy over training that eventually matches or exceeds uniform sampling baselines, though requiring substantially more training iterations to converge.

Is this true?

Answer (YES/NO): NO